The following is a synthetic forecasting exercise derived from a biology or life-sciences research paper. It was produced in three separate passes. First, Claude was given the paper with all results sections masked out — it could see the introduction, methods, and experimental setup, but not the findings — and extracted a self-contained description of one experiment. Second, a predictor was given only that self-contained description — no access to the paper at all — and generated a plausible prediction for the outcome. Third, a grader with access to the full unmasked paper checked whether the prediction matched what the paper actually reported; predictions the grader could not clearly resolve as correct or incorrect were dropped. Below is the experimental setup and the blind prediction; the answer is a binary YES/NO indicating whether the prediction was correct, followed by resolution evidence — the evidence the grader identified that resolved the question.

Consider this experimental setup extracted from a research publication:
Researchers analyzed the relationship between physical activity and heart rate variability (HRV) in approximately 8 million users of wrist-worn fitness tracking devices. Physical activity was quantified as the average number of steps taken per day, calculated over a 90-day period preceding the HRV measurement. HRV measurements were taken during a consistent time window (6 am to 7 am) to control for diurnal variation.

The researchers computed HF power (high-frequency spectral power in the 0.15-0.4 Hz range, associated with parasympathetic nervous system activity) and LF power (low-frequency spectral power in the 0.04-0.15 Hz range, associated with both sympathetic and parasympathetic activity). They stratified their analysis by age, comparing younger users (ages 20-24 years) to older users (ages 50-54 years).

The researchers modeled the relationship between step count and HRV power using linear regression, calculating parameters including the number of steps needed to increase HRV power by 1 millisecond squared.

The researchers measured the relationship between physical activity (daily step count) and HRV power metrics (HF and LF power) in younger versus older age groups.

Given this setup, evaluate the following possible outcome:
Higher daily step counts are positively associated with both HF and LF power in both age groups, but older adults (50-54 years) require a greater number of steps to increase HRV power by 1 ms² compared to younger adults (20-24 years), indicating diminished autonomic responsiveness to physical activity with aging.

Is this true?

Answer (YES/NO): YES